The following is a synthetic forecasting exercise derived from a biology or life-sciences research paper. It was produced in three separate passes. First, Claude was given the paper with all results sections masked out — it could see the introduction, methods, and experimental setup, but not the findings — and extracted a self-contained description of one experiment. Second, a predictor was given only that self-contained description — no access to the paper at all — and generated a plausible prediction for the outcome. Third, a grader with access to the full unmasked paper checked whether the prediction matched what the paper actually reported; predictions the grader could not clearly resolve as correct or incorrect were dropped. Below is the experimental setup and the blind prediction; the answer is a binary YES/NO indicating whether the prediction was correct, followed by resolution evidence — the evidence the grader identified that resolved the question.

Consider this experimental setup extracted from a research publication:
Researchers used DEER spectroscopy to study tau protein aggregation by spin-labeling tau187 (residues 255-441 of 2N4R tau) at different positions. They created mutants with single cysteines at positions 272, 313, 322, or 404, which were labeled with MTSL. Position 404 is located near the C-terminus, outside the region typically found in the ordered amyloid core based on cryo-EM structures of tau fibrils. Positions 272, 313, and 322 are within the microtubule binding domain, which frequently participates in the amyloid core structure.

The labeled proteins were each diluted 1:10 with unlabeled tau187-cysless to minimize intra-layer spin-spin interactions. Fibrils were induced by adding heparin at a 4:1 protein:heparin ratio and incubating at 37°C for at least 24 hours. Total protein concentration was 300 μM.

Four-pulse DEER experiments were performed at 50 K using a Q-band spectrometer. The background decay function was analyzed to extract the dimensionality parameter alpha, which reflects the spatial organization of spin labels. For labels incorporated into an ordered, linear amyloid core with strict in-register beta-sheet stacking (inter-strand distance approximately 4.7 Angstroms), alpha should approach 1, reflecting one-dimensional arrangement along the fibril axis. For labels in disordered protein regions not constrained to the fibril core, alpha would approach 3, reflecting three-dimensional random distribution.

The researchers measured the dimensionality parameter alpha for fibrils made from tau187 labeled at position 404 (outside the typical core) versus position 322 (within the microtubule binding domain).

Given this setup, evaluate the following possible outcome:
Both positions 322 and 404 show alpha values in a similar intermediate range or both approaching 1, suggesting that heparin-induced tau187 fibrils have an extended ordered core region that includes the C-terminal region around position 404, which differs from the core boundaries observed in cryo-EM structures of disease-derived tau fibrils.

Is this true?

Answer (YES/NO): NO